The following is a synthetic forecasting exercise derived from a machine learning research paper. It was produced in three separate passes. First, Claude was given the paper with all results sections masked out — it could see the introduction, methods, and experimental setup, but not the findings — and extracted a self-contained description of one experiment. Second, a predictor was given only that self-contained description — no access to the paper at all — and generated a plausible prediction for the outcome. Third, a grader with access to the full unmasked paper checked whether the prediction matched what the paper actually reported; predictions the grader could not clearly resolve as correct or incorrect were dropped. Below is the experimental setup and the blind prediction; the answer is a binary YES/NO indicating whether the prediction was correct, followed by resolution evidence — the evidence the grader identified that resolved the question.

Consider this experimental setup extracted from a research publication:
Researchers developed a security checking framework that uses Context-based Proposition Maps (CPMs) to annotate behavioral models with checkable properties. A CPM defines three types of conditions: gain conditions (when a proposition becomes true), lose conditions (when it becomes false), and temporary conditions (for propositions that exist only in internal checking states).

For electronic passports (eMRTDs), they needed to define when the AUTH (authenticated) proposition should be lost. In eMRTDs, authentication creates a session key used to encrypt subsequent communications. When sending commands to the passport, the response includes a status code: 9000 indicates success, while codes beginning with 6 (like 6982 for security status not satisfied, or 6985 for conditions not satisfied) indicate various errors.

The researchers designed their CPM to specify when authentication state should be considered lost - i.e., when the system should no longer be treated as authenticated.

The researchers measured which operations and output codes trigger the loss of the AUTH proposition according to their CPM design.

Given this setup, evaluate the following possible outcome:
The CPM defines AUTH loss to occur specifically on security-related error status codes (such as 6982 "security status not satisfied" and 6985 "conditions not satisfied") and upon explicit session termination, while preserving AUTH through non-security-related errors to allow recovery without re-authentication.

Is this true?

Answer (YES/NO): NO